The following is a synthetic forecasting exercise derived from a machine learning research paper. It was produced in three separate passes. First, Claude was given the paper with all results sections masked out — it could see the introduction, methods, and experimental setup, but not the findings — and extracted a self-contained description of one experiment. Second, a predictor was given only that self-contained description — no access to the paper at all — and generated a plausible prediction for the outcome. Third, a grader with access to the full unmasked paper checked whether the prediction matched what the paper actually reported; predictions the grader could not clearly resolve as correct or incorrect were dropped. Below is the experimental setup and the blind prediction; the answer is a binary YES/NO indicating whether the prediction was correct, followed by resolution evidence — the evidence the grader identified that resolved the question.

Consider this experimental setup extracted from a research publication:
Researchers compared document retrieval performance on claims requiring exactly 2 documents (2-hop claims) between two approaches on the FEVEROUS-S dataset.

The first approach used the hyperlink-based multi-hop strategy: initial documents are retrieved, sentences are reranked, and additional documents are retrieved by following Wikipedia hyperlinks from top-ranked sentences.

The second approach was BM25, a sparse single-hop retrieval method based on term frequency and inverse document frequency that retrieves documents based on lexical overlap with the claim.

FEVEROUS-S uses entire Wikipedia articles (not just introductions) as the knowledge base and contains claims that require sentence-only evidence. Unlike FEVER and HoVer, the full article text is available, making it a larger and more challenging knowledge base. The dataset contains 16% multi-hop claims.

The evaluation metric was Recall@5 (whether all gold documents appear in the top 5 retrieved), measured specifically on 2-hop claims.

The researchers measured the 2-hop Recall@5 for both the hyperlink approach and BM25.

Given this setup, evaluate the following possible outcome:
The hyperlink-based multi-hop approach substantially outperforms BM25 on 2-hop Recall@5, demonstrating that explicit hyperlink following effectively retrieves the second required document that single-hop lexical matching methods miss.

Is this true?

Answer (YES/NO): NO